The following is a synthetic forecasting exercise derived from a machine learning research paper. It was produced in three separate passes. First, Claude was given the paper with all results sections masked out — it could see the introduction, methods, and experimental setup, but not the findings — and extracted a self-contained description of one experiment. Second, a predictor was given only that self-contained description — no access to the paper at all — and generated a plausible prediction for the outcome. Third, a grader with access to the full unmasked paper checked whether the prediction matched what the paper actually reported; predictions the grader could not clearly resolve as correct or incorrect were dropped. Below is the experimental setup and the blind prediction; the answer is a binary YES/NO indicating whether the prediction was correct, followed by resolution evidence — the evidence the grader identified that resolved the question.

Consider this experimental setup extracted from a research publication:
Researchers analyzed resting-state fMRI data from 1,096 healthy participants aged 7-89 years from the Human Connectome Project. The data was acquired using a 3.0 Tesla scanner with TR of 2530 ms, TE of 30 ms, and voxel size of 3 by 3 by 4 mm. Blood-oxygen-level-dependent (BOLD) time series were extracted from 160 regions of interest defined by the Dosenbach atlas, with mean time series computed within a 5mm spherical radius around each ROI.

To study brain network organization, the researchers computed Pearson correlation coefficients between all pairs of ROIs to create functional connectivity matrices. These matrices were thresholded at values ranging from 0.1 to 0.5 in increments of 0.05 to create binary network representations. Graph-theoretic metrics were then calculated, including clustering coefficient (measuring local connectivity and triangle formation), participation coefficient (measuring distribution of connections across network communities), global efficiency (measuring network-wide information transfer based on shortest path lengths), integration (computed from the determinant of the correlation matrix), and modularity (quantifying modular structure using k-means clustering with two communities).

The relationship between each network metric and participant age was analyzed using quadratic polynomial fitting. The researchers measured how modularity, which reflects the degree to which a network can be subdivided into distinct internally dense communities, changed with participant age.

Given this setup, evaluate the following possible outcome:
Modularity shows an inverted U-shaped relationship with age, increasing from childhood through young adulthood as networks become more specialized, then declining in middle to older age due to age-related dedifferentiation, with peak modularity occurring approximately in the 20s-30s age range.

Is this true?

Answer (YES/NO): NO